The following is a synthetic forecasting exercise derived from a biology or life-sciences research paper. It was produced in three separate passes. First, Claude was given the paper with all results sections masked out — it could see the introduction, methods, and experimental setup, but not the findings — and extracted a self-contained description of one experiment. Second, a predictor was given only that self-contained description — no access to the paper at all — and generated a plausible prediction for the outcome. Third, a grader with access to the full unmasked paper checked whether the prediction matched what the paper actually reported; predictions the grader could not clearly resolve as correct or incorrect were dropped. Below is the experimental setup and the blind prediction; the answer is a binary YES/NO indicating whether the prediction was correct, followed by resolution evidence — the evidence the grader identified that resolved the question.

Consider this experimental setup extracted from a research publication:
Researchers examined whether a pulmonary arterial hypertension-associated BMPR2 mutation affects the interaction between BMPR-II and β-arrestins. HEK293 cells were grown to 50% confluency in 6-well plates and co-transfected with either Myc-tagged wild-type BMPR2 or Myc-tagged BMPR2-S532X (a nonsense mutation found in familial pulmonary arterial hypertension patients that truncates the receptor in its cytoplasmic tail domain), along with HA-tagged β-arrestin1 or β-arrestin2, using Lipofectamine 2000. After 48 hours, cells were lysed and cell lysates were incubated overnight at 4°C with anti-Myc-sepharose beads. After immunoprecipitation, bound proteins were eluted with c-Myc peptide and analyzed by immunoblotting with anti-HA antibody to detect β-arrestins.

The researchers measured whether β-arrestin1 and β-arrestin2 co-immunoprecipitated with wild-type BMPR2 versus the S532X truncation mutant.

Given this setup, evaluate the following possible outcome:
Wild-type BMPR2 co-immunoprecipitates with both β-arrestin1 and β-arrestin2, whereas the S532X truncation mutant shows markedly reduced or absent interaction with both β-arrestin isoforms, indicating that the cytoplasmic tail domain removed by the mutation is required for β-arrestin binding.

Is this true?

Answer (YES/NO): NO